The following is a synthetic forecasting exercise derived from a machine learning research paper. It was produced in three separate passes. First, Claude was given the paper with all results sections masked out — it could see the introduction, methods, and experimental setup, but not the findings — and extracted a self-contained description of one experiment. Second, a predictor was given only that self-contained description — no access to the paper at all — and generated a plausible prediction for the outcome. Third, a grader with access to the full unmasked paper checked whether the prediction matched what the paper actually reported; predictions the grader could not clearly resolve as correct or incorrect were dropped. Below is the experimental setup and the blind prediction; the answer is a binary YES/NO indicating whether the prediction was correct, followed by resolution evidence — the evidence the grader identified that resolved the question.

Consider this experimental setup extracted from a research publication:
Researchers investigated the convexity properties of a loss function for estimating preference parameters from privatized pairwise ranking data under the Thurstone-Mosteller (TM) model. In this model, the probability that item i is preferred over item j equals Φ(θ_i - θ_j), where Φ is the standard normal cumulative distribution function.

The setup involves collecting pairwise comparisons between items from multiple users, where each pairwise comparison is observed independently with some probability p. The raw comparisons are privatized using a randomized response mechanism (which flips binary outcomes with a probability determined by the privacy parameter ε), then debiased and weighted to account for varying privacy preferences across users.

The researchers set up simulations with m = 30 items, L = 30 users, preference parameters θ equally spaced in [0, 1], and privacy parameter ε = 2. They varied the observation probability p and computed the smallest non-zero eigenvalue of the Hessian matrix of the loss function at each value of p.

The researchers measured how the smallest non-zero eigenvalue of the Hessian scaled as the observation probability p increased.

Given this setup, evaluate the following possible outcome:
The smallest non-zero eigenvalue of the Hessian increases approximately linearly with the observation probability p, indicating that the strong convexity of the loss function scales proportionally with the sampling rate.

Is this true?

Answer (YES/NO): YES